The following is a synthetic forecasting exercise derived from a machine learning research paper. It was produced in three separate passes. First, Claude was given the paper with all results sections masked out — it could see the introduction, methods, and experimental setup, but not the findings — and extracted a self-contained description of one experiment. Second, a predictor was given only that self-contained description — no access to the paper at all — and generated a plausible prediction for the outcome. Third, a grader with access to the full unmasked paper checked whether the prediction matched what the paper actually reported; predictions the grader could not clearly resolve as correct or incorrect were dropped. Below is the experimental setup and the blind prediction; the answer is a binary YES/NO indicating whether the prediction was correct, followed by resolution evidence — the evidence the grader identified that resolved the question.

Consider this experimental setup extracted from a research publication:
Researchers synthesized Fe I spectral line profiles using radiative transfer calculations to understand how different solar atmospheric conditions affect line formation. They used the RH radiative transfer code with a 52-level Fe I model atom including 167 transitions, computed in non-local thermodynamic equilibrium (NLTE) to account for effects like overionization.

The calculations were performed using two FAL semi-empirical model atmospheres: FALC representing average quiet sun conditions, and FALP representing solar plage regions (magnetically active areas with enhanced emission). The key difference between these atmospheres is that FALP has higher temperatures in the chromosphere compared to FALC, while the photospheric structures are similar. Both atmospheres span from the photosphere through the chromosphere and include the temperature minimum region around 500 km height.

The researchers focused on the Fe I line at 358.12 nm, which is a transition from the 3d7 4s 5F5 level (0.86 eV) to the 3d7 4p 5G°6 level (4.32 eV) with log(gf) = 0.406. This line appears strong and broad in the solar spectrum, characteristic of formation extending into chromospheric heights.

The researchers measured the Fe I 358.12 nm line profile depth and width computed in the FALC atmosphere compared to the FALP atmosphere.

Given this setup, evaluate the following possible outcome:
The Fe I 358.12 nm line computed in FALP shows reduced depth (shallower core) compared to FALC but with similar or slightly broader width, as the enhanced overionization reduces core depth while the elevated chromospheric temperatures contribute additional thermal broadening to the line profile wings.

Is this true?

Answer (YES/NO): NO